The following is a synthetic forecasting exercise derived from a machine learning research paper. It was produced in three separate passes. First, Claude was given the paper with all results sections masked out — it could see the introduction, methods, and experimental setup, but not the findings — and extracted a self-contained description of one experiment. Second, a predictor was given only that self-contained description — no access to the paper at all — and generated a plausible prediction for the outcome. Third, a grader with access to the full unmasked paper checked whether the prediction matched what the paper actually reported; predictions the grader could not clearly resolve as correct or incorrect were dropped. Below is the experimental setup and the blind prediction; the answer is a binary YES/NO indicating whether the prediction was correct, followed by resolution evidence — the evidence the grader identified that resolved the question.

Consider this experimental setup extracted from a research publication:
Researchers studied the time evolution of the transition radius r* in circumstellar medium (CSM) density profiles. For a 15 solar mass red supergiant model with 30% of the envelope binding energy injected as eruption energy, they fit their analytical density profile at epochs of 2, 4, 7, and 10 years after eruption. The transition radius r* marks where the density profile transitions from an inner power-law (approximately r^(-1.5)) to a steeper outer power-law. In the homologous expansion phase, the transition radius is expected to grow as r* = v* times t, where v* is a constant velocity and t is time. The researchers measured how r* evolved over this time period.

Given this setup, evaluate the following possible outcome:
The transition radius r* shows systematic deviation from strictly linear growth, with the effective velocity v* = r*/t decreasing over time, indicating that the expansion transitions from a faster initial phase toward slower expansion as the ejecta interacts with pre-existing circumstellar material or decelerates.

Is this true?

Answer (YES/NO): NO